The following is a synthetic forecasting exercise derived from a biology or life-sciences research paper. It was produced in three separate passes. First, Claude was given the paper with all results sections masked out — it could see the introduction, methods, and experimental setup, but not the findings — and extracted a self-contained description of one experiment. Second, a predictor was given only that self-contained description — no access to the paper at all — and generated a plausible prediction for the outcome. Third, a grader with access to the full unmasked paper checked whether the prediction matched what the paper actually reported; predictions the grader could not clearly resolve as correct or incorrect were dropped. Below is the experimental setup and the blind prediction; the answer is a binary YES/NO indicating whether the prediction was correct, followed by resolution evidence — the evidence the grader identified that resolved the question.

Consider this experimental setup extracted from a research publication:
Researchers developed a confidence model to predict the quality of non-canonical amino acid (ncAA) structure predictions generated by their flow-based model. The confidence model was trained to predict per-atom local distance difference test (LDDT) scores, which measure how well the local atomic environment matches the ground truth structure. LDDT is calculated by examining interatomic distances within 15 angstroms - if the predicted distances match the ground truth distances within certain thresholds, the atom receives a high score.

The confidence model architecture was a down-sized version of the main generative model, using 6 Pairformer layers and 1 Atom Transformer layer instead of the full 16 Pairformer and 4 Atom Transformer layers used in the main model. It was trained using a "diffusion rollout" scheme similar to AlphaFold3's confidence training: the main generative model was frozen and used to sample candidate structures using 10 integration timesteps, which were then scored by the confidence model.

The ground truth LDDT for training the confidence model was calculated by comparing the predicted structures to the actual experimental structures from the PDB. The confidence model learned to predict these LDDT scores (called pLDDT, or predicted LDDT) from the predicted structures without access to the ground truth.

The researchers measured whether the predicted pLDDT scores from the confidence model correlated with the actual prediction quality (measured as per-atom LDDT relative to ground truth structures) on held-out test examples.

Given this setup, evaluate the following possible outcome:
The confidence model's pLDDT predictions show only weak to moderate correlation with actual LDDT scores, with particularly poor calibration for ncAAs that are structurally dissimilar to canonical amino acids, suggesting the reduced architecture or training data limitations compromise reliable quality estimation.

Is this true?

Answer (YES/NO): NO